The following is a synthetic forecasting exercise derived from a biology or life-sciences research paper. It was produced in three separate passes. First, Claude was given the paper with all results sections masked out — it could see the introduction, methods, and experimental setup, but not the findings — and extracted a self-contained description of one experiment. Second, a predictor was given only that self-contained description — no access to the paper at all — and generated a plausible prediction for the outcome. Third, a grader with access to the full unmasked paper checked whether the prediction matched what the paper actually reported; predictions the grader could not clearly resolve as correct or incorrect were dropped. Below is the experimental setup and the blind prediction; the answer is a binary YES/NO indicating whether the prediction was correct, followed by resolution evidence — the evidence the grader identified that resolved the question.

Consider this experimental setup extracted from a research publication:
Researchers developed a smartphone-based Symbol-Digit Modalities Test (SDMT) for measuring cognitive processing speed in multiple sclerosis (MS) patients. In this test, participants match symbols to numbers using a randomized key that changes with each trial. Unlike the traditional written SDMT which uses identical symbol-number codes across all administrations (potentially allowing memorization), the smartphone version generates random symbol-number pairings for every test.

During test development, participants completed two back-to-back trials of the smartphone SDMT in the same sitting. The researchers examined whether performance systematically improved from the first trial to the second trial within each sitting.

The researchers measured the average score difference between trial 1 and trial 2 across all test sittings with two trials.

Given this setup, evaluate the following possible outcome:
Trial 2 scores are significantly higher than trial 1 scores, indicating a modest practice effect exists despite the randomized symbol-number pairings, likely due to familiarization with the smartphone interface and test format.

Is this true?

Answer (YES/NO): NO